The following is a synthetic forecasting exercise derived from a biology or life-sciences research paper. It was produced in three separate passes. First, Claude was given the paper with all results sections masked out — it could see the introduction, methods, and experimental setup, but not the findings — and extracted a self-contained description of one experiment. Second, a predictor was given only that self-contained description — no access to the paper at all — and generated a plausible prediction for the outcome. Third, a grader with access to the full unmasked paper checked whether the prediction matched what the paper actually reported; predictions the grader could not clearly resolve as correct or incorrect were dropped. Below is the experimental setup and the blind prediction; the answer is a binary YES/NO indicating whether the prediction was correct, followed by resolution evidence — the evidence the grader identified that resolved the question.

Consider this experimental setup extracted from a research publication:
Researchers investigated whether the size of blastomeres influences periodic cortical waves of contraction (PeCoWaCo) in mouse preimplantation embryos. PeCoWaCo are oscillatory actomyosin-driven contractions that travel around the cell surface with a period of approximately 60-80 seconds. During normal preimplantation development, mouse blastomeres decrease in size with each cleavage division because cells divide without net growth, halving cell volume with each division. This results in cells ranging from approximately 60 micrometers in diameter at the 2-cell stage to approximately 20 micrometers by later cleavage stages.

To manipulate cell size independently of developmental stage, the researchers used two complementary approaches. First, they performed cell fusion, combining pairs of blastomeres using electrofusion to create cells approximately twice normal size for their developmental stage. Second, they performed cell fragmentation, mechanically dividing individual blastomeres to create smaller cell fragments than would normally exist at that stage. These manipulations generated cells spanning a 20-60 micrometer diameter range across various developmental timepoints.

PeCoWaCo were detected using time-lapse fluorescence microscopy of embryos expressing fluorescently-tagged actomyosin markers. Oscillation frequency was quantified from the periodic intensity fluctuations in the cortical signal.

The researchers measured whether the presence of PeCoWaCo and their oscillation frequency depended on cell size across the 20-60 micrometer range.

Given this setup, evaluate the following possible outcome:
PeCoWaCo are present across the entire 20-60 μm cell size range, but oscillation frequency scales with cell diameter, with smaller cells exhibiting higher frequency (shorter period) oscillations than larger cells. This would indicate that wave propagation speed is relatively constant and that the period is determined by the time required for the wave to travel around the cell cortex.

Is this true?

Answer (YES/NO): NO